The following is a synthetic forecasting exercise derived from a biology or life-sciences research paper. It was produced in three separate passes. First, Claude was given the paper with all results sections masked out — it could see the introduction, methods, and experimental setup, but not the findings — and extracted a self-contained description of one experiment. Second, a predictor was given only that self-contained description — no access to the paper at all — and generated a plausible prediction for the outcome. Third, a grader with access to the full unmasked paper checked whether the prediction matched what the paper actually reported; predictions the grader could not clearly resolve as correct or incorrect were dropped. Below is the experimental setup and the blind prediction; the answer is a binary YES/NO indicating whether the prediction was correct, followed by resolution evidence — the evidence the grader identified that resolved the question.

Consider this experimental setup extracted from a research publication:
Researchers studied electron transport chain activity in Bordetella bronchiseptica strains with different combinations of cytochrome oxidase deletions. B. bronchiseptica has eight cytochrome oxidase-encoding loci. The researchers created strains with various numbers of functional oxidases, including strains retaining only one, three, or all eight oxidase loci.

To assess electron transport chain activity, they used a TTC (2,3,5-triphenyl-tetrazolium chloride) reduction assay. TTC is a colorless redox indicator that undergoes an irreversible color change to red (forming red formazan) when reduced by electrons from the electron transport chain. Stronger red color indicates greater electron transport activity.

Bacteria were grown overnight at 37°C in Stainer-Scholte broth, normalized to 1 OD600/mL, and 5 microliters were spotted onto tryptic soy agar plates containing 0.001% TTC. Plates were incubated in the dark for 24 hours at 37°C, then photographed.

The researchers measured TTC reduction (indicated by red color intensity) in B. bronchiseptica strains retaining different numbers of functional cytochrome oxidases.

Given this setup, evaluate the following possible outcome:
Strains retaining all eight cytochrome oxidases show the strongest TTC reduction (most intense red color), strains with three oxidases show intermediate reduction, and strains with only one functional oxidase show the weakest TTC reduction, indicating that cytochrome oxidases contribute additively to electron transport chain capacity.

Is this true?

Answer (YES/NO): NO